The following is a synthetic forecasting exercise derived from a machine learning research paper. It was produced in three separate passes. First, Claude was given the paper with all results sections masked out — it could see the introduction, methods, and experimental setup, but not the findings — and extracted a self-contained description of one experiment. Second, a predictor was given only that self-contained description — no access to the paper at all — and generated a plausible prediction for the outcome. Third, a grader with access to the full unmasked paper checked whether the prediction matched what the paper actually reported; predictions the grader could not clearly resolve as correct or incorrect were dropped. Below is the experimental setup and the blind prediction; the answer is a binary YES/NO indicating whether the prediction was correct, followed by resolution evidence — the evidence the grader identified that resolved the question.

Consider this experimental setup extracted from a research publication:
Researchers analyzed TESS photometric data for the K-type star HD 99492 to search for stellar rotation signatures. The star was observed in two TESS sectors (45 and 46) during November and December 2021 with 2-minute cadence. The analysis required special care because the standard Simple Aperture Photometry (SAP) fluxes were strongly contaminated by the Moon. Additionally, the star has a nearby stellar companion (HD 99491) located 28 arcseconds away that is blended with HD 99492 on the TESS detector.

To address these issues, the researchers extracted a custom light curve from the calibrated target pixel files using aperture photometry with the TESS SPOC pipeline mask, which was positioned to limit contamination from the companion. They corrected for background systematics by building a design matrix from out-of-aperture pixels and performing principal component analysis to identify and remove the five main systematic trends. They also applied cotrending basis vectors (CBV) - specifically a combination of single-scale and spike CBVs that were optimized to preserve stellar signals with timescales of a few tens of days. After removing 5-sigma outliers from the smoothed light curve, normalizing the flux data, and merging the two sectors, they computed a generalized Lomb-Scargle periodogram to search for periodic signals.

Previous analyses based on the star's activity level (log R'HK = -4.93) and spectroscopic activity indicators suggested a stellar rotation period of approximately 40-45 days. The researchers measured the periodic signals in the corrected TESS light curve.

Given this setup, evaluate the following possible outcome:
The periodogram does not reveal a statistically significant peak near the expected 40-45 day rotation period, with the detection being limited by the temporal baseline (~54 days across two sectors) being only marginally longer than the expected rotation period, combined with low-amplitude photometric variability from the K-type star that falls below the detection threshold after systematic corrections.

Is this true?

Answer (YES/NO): NO